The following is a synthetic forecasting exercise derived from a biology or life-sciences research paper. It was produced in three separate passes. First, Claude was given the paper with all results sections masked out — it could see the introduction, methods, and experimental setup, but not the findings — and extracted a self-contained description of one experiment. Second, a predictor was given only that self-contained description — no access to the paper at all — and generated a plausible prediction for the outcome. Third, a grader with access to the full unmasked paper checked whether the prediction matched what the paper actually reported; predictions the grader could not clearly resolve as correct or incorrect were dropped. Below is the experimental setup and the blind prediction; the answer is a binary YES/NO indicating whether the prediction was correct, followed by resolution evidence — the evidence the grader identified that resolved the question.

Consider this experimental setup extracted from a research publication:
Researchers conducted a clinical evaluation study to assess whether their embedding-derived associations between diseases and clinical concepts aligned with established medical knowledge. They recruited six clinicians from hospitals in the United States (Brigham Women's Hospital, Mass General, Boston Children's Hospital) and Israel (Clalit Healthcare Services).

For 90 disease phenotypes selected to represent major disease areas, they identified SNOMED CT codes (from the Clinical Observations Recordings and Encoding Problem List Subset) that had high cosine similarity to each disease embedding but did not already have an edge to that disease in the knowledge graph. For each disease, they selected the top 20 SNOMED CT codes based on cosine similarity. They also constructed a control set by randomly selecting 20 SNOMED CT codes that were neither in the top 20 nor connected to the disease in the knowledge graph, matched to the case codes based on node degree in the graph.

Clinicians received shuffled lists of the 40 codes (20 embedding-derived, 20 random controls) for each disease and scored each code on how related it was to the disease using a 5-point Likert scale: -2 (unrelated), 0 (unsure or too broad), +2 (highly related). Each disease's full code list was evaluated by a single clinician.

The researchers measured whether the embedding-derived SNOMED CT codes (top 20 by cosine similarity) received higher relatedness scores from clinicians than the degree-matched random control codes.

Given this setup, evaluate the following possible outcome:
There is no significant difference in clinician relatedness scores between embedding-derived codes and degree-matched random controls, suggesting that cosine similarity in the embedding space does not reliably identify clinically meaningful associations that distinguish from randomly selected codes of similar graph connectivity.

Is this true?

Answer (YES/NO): NO